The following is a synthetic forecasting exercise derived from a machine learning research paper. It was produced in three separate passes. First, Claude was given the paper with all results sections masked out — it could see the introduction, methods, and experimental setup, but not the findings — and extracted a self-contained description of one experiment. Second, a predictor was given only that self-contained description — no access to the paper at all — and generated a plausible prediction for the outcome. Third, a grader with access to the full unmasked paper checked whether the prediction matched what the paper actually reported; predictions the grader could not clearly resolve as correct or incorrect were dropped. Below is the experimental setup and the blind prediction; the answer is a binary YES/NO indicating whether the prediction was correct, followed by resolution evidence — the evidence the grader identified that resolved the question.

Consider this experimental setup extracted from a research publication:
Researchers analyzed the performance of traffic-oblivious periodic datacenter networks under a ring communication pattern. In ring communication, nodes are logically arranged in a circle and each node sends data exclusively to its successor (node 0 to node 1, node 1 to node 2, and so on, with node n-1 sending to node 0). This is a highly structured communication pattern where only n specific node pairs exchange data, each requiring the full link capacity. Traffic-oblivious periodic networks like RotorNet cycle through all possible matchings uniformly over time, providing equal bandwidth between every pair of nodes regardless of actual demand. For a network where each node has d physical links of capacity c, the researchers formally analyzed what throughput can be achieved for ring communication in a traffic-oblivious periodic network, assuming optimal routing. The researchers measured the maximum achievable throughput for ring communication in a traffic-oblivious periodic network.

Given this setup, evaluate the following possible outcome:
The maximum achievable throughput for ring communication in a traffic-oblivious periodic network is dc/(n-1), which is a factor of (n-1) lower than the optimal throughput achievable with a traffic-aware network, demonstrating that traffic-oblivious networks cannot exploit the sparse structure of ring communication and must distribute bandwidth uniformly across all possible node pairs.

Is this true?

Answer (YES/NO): NO